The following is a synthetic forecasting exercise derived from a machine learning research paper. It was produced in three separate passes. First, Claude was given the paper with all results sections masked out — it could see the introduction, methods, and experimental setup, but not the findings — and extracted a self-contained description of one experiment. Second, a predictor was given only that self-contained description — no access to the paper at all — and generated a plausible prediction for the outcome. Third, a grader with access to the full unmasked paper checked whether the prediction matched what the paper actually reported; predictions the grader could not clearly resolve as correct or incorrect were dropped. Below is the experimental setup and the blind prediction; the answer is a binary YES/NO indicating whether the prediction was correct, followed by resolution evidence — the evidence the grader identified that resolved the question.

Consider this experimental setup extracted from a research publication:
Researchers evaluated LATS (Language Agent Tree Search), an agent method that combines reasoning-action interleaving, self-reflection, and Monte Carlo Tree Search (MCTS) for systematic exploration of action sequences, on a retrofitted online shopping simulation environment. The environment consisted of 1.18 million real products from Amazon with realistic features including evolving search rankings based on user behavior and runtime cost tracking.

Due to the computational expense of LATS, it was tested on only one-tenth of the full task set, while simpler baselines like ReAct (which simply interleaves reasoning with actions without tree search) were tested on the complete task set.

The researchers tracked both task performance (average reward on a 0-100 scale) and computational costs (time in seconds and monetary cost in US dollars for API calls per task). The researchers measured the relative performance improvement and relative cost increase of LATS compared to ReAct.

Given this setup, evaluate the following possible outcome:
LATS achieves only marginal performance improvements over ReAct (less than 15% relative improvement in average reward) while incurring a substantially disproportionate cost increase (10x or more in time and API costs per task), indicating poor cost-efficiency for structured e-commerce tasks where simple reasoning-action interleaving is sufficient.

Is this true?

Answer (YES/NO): YES